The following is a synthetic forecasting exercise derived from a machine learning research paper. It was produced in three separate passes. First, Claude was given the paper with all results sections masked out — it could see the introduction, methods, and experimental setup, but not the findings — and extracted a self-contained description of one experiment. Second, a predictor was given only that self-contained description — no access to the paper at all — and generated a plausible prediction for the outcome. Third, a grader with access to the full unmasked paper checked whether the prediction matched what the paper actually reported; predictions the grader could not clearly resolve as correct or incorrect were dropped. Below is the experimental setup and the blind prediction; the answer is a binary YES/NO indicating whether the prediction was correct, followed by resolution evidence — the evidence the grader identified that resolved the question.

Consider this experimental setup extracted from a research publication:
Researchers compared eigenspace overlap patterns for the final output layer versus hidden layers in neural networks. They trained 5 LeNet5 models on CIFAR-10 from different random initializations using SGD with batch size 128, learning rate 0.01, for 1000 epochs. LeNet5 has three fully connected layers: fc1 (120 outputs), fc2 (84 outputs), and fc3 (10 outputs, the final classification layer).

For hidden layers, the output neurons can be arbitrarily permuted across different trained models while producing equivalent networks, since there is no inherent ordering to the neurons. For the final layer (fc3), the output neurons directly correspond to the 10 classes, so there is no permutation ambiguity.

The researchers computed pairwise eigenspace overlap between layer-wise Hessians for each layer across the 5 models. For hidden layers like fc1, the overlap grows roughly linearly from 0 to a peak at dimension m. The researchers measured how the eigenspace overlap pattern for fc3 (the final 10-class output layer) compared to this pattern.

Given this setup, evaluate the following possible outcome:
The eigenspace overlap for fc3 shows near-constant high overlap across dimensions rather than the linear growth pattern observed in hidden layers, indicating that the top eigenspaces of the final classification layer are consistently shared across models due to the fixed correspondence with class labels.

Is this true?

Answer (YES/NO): YES